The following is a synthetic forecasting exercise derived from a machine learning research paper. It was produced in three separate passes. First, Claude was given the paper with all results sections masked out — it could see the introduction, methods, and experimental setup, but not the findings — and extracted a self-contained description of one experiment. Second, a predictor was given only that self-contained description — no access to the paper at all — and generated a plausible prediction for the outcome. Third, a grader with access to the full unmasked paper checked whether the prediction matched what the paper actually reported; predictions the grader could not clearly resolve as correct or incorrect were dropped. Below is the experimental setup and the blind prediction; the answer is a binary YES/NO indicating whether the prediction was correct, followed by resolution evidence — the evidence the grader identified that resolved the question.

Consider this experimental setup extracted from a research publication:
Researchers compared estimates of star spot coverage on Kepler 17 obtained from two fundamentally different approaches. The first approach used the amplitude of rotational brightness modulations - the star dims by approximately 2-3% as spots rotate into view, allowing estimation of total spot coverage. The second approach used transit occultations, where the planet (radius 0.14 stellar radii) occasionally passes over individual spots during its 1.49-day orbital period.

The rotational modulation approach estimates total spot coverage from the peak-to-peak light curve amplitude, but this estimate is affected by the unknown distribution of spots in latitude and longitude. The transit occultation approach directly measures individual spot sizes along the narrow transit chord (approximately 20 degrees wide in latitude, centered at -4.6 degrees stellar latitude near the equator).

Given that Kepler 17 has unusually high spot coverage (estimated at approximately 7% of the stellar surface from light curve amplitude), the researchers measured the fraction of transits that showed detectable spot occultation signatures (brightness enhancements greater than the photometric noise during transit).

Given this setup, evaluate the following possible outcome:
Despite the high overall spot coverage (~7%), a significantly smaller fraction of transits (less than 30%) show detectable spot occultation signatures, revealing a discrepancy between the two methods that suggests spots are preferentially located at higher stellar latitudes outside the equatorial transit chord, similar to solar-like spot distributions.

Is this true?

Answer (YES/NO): NO